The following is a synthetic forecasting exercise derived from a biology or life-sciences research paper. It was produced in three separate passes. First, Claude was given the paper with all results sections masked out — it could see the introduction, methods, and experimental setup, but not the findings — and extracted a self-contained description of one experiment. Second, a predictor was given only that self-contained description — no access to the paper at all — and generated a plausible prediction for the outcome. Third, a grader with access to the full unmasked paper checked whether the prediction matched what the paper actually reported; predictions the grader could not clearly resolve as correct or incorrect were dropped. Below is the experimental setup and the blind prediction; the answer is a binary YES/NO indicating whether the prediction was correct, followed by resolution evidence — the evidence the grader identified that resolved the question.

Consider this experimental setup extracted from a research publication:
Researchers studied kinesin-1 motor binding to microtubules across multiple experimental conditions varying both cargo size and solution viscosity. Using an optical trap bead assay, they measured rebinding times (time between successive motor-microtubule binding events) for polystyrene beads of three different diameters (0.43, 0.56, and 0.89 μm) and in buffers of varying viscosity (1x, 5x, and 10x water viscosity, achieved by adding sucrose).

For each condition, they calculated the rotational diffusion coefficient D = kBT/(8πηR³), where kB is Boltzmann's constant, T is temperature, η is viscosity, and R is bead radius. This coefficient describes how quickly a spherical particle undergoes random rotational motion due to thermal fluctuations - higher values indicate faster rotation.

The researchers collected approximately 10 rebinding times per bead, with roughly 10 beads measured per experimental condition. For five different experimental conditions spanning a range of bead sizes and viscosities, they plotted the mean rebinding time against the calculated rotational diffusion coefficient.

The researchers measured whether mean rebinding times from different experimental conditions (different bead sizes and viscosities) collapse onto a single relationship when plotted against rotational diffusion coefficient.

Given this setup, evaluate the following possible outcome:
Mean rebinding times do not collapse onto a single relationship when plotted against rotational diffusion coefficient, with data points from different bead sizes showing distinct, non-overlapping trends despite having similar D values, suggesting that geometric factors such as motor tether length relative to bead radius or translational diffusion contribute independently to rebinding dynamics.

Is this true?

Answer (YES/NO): NO